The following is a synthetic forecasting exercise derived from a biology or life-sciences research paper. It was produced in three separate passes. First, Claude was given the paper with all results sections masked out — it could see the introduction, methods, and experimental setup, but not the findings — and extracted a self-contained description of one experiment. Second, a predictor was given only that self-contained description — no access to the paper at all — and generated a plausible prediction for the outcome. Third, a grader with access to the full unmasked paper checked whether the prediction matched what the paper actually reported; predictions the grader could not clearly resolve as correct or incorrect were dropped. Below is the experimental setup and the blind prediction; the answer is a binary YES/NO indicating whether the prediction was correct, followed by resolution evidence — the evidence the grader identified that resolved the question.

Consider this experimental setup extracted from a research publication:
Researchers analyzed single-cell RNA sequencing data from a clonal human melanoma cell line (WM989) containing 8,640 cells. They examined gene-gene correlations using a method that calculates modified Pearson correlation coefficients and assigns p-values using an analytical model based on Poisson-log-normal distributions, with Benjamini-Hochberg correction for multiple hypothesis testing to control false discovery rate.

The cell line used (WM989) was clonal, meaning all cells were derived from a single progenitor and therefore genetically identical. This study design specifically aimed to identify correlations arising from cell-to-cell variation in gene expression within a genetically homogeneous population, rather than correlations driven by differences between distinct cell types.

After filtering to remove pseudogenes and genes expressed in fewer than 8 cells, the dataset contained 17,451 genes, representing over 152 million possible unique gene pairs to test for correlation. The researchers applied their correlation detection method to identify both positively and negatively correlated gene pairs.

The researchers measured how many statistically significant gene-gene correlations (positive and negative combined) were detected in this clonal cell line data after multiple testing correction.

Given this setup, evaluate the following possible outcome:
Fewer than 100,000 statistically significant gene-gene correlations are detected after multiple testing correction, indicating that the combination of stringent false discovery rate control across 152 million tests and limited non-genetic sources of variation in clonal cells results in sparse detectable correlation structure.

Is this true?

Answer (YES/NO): NO